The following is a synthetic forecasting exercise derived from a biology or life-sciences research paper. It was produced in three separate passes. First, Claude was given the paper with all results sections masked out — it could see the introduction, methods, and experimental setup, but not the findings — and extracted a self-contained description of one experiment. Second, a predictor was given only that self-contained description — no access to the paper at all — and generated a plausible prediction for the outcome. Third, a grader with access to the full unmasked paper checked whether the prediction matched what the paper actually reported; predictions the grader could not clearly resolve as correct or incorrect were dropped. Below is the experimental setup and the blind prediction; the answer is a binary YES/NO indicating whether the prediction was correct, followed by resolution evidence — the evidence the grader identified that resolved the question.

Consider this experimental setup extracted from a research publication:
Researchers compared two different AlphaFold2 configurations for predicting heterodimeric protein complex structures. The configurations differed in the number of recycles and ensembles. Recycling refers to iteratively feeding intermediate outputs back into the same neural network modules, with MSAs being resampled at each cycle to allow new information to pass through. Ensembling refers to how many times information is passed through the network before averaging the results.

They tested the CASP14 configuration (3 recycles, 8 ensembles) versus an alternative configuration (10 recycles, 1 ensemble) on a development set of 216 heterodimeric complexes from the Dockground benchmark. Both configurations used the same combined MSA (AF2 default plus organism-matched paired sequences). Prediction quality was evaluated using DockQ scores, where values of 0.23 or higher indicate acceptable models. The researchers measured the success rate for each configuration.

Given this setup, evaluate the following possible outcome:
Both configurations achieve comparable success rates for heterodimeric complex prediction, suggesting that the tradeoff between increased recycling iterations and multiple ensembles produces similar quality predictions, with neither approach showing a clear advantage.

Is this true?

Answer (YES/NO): YES